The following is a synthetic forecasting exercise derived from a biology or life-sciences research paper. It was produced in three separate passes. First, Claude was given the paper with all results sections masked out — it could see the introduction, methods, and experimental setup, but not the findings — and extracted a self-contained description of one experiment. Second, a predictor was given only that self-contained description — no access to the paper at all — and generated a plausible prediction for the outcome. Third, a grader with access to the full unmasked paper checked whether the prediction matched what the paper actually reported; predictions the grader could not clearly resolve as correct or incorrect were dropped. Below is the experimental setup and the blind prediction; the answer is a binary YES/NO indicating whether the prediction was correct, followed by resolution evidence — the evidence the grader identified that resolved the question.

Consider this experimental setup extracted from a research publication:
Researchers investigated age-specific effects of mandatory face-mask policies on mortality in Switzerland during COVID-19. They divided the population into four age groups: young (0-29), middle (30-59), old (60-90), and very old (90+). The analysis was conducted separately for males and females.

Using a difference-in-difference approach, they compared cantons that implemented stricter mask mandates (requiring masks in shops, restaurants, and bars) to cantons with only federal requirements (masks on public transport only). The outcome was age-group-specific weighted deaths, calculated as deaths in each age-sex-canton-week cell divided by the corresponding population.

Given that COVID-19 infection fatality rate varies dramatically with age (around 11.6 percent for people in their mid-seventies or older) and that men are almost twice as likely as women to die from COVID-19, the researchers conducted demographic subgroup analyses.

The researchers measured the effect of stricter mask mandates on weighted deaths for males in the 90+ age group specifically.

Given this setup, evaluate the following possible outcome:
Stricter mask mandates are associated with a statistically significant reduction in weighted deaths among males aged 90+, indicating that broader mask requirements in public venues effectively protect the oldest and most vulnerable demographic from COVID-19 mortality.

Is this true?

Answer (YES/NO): NO